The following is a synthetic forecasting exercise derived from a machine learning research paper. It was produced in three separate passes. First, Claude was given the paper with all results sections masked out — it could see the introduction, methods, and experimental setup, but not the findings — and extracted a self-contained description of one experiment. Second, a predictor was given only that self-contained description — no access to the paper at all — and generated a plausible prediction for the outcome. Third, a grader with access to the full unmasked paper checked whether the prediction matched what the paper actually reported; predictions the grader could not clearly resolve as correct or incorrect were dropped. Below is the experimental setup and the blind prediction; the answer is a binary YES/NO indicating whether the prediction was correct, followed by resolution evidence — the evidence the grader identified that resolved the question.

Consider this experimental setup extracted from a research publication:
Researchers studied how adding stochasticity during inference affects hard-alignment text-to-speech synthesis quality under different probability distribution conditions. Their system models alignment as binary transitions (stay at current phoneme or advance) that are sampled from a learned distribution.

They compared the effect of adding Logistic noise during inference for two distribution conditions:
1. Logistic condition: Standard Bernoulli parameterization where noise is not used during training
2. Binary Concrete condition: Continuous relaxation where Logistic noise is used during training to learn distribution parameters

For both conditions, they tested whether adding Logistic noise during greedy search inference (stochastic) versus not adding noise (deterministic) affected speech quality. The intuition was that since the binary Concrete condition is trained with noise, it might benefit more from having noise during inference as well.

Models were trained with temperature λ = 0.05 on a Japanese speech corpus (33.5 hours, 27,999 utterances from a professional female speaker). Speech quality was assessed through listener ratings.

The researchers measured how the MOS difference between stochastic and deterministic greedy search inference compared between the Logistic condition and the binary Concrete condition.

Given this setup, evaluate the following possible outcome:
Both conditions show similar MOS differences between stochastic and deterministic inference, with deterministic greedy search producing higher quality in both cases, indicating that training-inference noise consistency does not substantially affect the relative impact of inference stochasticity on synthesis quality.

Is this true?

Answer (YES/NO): NO